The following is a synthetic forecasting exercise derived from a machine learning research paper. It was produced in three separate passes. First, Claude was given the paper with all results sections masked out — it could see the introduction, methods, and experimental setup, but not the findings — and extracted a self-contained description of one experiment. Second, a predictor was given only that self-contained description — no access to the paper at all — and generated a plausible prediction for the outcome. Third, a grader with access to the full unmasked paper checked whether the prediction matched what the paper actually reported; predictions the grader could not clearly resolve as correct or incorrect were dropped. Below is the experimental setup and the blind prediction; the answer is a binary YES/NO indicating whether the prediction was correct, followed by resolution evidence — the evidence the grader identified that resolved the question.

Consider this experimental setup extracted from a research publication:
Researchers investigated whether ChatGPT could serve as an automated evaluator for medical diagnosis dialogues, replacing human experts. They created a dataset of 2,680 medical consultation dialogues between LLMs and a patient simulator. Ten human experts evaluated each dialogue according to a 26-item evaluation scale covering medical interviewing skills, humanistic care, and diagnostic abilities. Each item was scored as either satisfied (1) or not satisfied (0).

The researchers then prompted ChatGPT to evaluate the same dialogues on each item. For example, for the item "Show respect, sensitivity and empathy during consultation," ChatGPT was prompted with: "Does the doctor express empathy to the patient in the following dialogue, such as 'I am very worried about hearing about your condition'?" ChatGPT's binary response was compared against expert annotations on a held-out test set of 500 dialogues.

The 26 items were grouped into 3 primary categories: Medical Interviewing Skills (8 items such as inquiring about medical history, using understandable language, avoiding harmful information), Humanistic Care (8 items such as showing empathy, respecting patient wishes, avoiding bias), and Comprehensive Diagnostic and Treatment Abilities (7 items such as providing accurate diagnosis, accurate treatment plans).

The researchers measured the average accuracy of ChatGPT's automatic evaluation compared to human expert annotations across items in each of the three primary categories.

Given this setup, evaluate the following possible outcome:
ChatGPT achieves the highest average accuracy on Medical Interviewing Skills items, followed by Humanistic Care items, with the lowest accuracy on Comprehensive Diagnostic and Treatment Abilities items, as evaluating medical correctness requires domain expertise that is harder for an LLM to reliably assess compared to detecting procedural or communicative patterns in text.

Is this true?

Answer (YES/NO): NO